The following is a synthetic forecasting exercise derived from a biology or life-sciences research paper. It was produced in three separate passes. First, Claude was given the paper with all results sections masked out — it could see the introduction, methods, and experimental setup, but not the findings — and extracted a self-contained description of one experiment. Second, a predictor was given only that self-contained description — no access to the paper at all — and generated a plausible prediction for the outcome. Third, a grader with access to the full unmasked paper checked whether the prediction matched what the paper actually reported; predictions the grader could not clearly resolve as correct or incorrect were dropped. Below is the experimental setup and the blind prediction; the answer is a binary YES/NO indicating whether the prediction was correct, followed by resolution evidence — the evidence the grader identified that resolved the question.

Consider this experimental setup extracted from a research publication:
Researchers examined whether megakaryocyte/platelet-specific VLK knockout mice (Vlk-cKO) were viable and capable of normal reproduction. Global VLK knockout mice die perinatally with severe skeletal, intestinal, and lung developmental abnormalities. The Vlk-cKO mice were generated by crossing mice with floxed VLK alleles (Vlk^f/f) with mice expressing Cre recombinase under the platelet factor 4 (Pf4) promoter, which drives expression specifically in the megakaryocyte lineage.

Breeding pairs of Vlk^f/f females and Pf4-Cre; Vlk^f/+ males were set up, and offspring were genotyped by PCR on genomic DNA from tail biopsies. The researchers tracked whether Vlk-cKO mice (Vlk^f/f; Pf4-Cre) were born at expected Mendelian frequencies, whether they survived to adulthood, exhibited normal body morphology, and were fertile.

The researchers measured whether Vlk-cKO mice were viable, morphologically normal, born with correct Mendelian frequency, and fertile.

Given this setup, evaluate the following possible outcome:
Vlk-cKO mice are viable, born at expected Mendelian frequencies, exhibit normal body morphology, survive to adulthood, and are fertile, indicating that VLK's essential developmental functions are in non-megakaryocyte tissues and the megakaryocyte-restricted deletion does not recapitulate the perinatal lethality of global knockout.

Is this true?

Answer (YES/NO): NO